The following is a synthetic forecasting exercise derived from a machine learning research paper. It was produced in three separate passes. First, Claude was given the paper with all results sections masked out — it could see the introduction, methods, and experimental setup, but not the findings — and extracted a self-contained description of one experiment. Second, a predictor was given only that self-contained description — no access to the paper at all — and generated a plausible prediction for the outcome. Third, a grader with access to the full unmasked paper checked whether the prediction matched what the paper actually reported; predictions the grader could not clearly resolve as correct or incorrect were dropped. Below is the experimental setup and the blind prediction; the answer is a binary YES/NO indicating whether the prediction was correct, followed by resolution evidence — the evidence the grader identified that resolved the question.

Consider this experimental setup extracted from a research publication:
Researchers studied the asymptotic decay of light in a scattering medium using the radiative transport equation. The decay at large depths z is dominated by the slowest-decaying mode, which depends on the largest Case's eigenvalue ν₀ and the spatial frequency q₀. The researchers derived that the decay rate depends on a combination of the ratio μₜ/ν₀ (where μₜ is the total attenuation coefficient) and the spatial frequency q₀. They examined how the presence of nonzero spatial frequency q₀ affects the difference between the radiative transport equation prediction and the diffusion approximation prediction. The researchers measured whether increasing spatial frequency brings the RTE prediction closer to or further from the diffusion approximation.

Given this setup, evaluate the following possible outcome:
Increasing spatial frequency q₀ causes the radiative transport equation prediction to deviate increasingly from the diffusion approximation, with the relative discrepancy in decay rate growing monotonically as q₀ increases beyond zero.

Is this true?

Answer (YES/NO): NO